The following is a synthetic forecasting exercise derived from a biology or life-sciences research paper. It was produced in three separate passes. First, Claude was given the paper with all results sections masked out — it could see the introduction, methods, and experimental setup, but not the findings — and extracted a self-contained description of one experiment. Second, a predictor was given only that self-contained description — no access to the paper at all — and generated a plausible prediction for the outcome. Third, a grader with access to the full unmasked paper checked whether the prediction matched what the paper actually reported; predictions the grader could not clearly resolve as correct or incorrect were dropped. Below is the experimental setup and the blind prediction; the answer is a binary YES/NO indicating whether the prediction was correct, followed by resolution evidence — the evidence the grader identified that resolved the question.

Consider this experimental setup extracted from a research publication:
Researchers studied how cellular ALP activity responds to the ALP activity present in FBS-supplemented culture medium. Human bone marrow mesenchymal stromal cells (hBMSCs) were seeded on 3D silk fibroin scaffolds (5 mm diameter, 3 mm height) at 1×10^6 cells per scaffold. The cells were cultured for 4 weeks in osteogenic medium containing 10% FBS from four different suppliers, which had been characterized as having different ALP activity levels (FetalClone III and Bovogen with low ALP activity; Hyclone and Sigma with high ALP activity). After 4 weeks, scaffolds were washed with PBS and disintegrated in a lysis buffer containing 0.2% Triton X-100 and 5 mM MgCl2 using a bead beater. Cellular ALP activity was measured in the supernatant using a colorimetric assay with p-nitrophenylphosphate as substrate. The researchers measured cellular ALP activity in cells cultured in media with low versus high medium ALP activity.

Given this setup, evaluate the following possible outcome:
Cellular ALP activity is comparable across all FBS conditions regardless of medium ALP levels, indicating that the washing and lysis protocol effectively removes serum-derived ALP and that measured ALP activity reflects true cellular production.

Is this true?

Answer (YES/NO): NO